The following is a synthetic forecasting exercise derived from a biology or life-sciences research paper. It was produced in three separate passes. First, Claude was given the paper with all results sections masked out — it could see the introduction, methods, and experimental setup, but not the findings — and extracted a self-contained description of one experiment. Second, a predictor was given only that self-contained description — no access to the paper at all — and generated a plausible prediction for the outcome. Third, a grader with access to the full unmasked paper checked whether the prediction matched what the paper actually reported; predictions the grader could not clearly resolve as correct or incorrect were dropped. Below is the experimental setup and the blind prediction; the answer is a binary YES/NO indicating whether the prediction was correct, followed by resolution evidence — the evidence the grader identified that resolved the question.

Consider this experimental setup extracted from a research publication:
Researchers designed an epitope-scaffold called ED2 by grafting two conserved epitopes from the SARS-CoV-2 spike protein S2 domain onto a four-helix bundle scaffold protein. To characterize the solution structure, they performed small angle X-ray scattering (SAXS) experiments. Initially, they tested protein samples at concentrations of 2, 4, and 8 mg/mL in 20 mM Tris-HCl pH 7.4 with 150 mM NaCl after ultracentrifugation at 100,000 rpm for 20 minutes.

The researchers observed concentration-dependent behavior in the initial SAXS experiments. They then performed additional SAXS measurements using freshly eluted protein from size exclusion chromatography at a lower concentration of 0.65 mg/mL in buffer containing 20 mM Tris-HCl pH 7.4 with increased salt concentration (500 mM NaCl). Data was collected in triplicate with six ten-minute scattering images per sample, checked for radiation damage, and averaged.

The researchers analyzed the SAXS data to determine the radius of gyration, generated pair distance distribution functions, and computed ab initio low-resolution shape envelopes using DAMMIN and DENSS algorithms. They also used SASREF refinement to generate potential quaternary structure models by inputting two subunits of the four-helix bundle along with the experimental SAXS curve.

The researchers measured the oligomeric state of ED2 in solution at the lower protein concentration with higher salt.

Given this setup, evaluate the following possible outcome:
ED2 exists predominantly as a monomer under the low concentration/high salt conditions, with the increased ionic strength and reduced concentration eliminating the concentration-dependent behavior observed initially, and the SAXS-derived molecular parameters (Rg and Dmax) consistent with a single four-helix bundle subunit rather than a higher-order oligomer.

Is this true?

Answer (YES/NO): NO